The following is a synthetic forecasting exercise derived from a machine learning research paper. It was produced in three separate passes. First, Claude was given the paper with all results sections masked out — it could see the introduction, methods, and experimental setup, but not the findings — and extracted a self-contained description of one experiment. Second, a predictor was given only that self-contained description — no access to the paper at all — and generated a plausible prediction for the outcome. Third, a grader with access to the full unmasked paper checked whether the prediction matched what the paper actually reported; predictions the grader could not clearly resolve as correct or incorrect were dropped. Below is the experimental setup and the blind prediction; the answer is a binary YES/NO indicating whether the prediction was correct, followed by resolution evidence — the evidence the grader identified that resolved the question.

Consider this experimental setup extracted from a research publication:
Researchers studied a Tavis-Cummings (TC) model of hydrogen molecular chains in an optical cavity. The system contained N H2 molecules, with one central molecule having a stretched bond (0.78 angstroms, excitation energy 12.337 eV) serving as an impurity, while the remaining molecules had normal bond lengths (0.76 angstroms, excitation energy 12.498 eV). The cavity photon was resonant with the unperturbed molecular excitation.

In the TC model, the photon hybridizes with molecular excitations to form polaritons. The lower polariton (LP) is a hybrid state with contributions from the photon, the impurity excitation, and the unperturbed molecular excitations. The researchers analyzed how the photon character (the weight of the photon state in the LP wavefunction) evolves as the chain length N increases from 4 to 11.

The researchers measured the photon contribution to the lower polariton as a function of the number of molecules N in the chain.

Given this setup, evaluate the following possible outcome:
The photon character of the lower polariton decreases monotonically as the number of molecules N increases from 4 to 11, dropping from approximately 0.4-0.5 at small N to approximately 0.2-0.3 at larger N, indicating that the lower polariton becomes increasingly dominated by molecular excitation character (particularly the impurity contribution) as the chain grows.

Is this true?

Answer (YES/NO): NO